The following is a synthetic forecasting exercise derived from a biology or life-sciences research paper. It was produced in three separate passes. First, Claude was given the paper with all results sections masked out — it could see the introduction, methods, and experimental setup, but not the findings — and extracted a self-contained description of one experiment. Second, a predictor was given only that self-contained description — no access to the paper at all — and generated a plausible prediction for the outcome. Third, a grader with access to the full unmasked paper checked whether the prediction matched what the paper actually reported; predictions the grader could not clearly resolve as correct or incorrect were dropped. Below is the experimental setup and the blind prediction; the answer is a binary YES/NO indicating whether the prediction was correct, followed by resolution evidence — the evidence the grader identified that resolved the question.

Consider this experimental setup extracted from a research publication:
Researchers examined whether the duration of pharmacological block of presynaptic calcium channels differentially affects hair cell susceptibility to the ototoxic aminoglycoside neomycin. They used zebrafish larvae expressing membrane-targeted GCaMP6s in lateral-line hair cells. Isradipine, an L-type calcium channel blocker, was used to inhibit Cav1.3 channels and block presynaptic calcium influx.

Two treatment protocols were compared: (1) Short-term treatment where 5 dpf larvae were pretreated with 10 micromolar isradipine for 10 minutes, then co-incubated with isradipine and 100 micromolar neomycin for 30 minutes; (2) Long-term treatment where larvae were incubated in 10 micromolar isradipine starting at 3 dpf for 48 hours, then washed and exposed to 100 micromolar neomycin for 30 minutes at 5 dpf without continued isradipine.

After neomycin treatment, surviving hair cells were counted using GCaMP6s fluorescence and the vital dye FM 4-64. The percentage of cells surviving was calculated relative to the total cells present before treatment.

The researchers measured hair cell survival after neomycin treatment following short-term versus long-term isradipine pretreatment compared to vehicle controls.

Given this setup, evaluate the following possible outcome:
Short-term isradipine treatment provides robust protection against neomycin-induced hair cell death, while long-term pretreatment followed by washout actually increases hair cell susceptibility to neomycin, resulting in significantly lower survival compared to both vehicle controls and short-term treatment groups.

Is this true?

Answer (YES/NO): NO